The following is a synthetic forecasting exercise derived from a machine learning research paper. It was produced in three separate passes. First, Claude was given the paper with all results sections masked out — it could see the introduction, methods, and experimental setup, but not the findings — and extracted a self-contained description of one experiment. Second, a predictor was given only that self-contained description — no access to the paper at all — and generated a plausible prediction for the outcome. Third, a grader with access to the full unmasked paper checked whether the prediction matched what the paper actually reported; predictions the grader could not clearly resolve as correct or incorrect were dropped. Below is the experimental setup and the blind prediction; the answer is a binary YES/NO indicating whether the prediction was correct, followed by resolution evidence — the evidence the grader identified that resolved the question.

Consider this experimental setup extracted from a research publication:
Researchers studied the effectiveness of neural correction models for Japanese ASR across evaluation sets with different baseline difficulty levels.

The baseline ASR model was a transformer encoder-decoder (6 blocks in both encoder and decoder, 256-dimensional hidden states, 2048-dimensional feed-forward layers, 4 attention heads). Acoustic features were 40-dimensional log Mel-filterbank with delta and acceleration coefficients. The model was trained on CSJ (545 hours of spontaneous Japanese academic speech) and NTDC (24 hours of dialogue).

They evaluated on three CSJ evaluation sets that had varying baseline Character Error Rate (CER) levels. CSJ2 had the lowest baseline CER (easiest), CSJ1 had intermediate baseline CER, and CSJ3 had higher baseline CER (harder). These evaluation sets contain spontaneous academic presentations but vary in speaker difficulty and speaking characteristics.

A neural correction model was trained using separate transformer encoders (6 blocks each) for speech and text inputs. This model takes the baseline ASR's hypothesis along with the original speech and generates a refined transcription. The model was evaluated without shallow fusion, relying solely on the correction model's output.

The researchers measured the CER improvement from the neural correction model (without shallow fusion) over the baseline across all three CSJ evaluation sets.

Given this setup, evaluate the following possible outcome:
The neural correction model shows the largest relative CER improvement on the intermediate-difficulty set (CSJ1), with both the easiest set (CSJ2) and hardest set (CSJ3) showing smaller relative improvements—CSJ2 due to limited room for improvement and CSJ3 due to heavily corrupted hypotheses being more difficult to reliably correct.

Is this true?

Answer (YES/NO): NO